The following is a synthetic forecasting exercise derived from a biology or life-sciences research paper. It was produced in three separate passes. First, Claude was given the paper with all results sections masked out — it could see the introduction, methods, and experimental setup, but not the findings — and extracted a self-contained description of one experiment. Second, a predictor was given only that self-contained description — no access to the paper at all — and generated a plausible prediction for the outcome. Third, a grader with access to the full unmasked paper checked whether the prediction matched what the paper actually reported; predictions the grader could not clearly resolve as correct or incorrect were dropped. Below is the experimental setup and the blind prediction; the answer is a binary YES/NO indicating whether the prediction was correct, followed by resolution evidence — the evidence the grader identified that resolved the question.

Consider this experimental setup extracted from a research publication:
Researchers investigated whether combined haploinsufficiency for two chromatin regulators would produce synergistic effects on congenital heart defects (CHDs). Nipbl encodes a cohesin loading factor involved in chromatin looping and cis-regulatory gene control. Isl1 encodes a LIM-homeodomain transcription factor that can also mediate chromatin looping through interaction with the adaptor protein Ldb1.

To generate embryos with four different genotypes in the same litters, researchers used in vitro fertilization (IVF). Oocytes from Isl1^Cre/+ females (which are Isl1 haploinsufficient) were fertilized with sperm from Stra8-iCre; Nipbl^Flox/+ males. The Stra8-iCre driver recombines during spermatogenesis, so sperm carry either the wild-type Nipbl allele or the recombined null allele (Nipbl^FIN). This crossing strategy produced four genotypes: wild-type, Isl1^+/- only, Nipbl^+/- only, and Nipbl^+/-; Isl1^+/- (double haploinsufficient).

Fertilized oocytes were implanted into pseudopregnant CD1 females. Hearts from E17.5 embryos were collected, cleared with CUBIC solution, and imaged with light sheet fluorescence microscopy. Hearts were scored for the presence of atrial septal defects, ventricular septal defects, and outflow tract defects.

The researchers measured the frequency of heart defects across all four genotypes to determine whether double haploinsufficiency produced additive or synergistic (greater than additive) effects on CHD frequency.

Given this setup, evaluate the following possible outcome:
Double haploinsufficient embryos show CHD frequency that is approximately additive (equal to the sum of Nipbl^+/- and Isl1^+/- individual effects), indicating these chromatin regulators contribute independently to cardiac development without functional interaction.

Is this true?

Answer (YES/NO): NO